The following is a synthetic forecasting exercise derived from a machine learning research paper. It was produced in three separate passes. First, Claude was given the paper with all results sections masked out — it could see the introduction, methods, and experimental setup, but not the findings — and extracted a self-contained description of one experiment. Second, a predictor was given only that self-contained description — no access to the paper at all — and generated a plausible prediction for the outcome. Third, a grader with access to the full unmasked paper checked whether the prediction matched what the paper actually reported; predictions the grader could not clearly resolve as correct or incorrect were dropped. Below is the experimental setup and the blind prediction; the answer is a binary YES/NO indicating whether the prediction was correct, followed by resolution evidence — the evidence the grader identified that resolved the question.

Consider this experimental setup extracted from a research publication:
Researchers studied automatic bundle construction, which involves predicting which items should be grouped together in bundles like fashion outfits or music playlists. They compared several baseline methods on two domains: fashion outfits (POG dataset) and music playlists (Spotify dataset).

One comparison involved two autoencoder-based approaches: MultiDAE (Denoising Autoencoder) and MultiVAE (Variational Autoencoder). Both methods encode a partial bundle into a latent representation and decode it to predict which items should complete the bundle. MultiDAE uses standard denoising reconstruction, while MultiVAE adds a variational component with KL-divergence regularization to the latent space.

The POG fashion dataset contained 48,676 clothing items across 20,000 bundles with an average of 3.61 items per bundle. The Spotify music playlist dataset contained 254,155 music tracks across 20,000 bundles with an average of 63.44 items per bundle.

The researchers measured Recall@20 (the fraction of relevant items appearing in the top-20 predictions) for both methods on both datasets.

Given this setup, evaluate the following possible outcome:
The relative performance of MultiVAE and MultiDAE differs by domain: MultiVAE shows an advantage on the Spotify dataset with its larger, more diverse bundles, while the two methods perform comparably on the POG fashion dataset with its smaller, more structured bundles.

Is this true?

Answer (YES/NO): NO